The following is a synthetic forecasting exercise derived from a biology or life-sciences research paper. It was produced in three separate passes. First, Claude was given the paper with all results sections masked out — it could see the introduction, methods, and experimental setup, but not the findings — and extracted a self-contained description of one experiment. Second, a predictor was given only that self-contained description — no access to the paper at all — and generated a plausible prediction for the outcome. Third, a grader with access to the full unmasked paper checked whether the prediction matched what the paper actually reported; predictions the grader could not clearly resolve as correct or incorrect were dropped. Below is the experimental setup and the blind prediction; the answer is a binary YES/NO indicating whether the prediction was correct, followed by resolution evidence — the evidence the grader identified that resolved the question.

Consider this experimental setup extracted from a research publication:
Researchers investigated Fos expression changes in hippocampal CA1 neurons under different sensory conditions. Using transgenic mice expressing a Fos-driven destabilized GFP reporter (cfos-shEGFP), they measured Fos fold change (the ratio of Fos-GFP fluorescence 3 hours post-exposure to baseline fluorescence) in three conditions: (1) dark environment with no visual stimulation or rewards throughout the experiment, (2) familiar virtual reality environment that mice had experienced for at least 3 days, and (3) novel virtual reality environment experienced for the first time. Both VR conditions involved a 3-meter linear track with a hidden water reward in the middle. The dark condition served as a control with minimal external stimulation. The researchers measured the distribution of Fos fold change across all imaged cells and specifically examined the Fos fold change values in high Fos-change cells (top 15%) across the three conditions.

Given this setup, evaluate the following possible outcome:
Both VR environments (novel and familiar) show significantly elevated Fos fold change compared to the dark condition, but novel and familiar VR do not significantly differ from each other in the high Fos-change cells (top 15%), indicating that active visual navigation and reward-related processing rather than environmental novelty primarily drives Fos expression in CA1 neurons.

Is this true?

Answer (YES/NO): NO